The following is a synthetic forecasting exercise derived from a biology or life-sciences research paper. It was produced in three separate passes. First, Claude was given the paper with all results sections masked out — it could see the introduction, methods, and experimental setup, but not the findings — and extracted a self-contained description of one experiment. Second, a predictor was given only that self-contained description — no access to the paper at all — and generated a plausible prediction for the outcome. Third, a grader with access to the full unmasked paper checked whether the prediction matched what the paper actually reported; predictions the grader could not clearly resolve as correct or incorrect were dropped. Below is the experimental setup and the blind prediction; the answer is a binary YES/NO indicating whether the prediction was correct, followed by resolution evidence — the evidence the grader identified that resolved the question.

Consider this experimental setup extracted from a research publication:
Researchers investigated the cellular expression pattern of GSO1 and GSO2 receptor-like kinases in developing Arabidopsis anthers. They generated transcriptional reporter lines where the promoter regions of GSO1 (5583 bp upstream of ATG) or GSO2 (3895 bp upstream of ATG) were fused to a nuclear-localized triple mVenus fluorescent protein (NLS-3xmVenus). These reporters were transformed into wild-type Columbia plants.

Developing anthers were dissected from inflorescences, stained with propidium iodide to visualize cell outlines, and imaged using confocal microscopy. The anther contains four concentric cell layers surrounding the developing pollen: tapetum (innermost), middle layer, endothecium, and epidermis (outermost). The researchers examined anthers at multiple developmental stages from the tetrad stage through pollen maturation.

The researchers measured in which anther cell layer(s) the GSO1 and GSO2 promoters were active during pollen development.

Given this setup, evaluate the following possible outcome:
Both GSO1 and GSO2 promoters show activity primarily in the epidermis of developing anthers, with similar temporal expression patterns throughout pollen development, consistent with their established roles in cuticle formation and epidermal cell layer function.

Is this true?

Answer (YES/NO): NO